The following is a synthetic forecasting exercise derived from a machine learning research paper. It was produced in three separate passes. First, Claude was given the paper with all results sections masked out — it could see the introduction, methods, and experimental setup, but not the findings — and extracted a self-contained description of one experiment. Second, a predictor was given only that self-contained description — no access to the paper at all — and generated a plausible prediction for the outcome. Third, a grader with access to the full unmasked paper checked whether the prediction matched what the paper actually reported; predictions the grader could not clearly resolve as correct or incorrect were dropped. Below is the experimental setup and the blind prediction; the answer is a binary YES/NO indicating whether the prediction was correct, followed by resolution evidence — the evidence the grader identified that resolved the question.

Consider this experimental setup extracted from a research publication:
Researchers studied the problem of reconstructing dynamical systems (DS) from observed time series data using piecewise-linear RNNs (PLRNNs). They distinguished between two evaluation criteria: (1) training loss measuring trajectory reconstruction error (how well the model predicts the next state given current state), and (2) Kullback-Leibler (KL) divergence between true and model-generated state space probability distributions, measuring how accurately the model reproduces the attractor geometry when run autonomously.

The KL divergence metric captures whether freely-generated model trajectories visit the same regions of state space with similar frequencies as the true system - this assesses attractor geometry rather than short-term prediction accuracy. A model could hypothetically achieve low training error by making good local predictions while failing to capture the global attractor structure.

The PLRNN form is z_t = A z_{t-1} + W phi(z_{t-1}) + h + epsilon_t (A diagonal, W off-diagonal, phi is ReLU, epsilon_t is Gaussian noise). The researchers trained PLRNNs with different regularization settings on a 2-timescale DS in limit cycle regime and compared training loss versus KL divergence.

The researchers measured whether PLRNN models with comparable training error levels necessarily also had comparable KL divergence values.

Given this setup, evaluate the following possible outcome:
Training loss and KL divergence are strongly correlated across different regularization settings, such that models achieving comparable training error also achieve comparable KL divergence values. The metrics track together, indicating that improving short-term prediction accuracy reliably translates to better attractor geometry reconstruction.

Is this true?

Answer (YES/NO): NO